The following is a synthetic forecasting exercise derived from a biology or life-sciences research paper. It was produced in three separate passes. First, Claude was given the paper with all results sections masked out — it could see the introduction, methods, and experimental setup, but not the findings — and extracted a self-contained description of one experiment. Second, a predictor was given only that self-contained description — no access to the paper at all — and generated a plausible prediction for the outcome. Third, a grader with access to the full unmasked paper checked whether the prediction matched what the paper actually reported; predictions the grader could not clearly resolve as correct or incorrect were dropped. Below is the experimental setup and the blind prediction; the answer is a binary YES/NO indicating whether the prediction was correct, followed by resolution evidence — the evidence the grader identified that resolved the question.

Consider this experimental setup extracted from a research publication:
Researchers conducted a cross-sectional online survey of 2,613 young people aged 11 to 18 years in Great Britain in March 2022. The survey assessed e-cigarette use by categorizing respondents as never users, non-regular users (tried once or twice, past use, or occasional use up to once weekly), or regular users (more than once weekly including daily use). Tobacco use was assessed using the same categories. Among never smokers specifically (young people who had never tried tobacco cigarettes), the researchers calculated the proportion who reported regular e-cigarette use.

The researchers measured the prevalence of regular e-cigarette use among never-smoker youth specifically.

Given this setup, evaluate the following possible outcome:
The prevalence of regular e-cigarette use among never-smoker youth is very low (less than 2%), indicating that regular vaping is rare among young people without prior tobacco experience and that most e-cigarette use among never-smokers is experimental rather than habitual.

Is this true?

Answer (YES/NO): YES